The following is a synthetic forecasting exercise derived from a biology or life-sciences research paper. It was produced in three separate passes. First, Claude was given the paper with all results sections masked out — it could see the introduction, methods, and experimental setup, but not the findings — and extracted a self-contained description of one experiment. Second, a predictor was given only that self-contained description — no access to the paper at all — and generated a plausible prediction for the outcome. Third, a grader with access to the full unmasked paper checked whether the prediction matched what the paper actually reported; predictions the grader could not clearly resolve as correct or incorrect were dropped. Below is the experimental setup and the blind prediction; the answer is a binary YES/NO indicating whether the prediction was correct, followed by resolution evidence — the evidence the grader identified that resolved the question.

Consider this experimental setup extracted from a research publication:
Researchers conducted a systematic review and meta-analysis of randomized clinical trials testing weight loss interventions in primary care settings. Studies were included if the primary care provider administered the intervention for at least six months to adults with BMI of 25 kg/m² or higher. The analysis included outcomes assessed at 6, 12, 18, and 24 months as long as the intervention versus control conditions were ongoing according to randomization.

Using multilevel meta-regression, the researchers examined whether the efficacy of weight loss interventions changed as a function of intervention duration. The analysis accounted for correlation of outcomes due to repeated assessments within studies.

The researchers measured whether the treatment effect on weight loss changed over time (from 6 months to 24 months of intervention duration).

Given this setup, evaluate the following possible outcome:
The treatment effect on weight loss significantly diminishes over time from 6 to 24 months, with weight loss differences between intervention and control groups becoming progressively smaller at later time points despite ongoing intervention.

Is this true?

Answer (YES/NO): YES